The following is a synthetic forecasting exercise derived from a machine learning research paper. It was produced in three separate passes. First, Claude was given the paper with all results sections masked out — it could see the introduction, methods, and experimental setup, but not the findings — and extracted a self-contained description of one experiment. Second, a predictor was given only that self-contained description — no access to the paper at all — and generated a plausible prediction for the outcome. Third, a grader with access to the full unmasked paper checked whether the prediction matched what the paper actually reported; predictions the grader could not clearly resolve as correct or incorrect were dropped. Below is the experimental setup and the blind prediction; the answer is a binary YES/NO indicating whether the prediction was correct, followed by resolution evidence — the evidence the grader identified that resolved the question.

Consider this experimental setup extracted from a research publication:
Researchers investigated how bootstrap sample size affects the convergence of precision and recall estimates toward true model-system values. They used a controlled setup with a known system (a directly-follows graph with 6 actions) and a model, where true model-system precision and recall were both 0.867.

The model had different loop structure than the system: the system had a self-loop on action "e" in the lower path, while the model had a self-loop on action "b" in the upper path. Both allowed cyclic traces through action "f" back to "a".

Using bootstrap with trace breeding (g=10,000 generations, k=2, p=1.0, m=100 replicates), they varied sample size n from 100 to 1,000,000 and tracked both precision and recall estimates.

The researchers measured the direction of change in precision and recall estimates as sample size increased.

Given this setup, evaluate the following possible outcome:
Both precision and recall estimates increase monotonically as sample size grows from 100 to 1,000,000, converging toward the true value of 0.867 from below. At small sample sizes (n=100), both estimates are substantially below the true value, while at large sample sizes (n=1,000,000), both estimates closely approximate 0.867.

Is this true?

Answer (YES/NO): NO